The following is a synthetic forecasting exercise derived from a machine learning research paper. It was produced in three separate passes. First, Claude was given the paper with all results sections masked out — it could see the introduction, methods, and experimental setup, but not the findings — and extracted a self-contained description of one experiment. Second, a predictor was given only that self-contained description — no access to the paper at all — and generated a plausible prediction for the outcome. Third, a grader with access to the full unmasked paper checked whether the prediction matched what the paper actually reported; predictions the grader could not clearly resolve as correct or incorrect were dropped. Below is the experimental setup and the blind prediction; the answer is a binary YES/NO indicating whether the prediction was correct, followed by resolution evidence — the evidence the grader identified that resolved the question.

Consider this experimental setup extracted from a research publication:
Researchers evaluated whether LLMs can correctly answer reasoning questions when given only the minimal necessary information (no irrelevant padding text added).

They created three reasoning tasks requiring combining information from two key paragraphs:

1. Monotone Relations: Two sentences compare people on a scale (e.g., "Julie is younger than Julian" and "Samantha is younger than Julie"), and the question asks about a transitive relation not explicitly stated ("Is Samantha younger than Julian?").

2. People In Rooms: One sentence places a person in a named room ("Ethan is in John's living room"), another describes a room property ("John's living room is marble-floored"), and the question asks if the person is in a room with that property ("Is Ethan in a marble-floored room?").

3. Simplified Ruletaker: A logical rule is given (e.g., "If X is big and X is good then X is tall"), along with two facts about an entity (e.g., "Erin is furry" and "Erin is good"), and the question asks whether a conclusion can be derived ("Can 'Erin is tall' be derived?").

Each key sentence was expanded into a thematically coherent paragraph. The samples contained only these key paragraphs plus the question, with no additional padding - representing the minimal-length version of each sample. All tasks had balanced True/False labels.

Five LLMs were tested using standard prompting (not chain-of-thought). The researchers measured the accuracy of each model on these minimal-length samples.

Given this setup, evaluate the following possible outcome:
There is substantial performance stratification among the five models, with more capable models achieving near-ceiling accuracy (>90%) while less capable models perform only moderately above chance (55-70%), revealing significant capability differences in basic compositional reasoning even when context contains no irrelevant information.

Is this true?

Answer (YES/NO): NO